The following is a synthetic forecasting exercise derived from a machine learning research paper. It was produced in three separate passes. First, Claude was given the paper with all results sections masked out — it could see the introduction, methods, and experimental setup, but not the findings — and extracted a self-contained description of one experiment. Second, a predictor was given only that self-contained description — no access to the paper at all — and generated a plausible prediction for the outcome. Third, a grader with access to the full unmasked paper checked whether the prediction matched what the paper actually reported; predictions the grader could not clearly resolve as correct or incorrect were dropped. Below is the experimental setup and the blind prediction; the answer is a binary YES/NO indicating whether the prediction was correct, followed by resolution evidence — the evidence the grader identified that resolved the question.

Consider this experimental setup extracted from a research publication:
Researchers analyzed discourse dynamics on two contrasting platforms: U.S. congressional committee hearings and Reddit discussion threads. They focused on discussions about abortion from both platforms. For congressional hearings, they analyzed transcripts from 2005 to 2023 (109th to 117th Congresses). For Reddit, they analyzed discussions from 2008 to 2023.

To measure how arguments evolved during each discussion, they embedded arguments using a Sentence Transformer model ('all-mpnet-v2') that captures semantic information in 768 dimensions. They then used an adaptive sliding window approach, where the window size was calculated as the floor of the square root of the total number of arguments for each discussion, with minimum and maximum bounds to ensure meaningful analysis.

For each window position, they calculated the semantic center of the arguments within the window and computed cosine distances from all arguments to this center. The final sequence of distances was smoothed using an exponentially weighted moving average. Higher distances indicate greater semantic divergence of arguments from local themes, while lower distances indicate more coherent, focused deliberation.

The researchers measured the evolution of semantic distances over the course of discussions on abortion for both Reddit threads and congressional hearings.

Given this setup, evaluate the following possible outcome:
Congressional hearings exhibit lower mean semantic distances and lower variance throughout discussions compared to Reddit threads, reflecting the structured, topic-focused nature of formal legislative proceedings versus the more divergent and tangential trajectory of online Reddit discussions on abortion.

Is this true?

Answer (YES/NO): NO